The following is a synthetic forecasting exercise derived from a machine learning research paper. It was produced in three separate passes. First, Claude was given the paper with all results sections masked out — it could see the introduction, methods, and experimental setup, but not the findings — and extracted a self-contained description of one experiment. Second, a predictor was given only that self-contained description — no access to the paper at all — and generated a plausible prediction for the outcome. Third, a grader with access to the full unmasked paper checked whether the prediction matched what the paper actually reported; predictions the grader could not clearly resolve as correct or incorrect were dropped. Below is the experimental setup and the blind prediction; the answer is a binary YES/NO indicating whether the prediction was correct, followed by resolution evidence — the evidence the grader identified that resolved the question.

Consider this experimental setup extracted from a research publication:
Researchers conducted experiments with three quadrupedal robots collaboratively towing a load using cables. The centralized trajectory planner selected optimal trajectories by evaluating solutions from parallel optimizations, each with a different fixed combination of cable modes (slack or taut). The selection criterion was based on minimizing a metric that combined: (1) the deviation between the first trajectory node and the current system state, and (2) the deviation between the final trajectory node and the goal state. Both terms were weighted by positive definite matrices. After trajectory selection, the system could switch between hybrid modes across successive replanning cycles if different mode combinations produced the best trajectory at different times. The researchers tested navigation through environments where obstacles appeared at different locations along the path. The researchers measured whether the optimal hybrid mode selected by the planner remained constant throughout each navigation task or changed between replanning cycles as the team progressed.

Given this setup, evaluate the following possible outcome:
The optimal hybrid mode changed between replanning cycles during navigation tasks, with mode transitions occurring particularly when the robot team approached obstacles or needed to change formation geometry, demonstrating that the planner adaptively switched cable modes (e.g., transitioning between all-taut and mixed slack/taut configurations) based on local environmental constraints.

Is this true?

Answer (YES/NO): YES